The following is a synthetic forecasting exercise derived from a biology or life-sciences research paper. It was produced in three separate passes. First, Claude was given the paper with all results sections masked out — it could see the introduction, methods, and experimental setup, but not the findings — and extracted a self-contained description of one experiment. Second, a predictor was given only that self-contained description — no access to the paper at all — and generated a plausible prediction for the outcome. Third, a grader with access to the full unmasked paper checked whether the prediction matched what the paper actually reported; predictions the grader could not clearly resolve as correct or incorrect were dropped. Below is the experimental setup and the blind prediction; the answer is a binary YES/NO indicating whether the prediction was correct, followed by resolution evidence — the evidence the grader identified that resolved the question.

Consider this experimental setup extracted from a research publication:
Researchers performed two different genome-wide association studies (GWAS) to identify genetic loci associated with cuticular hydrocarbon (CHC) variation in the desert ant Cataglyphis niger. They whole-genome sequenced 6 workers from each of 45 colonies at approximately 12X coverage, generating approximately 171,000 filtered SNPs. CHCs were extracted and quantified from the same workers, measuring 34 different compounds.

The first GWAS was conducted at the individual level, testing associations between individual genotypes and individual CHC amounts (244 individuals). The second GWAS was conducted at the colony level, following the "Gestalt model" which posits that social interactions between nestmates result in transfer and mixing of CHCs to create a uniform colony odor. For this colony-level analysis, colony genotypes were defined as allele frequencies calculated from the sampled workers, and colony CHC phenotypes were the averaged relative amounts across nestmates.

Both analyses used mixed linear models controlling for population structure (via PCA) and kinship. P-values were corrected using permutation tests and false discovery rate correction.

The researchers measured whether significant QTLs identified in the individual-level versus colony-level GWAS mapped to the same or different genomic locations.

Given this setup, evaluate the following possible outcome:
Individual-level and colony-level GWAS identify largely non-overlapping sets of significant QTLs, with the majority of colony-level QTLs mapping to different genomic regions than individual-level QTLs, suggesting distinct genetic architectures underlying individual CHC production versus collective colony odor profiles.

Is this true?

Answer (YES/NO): YES